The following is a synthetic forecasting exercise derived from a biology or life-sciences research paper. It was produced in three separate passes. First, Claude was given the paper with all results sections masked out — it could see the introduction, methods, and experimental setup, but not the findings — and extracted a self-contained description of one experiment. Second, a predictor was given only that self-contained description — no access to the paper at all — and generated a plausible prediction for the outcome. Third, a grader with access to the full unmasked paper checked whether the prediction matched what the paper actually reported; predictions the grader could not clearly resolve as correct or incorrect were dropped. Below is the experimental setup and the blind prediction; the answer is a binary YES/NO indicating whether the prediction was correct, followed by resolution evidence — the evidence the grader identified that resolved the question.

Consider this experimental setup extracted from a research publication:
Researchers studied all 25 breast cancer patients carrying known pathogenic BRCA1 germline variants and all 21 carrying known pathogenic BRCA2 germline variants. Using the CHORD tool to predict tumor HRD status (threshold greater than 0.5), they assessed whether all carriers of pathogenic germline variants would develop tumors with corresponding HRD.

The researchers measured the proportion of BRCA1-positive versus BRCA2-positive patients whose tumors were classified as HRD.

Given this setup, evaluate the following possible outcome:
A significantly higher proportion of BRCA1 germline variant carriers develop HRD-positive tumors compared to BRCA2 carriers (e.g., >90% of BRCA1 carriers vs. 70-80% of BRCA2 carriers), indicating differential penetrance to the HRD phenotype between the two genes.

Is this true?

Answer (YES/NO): NO